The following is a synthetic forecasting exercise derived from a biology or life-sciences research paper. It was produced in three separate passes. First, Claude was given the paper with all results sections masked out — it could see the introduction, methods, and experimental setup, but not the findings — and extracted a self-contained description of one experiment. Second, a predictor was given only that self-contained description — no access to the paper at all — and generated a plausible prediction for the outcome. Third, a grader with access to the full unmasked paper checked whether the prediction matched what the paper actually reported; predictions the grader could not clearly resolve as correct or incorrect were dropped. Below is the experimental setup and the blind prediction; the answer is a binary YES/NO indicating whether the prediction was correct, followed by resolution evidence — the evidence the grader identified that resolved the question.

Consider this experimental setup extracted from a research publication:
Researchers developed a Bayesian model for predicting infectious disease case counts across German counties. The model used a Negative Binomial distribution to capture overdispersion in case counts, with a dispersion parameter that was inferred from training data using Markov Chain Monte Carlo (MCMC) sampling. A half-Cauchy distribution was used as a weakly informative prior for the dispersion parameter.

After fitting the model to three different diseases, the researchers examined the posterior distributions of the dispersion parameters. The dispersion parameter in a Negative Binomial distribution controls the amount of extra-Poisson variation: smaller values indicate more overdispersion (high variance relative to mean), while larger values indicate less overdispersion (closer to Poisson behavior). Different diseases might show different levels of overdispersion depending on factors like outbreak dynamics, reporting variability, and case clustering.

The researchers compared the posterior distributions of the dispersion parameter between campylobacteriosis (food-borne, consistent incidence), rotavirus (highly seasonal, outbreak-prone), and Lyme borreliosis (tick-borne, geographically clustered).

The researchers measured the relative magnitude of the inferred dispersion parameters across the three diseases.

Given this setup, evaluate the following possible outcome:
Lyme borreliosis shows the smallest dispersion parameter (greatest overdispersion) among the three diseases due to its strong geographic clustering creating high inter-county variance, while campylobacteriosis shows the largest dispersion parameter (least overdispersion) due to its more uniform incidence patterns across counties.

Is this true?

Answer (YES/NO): NO